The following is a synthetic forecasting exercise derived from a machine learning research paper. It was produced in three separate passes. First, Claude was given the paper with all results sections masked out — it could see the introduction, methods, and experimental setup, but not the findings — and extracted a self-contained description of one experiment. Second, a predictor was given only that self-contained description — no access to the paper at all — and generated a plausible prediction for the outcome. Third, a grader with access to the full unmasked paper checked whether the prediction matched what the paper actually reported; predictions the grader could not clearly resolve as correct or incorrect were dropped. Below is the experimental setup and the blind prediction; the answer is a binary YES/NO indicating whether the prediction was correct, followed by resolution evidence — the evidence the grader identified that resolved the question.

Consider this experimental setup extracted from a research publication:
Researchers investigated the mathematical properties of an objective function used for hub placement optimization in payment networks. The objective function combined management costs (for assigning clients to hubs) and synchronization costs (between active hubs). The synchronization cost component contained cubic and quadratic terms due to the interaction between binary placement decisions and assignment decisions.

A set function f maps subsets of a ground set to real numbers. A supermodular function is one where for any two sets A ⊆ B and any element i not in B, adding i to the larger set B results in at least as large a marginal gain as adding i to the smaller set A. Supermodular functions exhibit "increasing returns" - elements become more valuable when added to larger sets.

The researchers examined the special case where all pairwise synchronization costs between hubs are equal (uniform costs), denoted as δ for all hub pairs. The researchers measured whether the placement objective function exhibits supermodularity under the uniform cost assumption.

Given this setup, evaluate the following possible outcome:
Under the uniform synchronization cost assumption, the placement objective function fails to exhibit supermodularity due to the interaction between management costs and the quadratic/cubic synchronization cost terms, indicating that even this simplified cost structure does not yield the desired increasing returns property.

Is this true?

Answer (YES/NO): NO